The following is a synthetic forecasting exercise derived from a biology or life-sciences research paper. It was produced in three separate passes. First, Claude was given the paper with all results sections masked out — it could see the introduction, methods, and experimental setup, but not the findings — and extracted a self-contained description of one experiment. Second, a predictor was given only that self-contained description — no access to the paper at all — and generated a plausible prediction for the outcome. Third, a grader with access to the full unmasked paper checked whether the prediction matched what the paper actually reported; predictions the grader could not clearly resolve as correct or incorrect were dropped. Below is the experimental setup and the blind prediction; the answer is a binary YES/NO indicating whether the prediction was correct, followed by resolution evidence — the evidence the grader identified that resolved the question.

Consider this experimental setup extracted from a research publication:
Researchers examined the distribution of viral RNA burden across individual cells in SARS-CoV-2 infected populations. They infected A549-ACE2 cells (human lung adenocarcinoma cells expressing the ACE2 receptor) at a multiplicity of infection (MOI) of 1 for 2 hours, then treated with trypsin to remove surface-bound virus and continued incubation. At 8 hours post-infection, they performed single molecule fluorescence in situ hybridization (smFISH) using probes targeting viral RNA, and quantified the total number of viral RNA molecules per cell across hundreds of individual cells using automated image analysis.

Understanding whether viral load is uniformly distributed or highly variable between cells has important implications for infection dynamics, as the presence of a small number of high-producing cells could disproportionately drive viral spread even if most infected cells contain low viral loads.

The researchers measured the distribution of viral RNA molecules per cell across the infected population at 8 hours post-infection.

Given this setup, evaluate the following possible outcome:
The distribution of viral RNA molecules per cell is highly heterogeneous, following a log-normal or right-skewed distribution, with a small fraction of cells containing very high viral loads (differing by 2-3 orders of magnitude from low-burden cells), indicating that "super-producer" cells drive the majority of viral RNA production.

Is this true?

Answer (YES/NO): YES